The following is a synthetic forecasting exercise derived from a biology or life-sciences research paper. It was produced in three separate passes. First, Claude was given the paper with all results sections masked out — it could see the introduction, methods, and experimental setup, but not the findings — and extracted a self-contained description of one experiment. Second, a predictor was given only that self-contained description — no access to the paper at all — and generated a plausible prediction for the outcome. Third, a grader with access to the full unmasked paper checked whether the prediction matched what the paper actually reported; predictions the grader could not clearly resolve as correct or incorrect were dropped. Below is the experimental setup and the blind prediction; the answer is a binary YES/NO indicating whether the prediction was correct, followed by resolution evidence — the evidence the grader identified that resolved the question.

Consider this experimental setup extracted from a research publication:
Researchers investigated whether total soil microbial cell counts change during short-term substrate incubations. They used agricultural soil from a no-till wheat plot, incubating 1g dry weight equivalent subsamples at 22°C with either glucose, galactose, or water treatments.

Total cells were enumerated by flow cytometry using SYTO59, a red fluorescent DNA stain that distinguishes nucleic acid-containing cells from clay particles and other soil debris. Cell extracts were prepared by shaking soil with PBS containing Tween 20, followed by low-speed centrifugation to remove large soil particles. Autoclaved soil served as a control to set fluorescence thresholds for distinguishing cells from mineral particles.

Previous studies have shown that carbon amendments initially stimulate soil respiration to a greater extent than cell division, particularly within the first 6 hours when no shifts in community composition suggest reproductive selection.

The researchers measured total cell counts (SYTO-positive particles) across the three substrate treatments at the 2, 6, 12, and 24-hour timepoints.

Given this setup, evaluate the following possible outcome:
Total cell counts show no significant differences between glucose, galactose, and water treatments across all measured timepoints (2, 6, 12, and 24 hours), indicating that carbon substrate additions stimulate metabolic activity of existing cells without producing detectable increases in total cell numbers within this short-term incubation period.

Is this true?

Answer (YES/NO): NO